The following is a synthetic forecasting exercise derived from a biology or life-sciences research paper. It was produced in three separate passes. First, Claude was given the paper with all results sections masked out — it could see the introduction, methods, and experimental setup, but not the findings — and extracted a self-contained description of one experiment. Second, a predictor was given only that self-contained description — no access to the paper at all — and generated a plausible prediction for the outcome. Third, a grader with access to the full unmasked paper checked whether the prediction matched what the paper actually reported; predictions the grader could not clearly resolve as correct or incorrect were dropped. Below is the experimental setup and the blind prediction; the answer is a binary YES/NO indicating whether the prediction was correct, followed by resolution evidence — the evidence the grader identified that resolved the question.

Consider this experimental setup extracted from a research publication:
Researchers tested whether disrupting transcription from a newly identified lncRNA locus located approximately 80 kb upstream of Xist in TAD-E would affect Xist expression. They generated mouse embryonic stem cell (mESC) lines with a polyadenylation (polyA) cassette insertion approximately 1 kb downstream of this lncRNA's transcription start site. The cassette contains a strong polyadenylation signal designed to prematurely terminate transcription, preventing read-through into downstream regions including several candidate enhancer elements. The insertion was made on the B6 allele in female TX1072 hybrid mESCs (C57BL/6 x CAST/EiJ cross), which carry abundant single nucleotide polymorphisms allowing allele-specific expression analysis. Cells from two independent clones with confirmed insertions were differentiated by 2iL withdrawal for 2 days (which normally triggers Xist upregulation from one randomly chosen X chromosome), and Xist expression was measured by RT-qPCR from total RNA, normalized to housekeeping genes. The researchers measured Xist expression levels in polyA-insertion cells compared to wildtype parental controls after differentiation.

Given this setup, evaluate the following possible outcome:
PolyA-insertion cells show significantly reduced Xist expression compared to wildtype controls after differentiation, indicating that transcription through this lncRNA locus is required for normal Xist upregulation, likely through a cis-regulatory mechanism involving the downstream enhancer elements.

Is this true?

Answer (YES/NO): YES